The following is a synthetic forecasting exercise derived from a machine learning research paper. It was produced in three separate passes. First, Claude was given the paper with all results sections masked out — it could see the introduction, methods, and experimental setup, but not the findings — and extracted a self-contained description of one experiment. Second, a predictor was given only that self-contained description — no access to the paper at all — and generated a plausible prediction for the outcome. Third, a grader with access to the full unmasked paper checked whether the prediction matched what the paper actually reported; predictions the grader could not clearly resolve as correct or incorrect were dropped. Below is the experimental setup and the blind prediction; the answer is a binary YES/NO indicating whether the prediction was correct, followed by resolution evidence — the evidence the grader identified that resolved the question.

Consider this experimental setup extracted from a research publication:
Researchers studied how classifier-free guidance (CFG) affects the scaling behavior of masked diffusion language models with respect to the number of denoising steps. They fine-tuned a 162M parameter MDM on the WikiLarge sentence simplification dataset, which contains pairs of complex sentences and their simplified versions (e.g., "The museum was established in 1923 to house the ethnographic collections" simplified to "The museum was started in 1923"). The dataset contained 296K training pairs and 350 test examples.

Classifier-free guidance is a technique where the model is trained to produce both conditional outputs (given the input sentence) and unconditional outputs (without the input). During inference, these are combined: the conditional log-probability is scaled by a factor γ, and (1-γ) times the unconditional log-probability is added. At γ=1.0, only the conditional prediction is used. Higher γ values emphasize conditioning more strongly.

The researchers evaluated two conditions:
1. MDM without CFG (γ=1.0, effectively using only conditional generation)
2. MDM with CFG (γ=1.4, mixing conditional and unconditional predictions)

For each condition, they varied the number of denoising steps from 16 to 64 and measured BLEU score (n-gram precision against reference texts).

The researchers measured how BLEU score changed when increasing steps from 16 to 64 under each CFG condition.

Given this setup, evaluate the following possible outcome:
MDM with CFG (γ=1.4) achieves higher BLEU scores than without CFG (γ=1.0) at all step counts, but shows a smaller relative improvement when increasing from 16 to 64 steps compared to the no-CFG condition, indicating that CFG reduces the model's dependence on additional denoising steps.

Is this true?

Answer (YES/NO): NO